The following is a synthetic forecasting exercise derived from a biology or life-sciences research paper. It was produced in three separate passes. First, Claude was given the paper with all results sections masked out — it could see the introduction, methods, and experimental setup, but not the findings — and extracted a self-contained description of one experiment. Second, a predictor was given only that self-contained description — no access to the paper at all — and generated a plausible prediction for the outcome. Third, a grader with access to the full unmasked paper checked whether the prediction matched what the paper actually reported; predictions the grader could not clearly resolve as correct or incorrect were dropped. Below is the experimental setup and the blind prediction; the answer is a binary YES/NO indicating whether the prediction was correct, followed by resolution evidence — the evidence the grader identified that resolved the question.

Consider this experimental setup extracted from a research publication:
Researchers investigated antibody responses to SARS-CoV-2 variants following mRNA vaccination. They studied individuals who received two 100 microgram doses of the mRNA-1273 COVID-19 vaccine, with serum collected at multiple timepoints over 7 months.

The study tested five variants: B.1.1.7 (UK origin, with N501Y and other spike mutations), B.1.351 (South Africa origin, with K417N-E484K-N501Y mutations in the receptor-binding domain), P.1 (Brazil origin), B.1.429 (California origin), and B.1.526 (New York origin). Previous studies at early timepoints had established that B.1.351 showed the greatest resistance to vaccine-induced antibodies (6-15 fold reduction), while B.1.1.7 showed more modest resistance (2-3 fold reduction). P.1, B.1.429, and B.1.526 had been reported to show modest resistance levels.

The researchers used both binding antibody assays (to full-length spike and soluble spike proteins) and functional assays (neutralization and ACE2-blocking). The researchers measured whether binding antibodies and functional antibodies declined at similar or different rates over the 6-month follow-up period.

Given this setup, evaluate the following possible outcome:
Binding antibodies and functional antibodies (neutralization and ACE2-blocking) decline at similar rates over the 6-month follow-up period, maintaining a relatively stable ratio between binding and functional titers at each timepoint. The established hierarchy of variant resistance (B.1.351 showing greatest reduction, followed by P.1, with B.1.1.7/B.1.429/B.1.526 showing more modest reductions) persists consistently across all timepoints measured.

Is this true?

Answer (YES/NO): NO